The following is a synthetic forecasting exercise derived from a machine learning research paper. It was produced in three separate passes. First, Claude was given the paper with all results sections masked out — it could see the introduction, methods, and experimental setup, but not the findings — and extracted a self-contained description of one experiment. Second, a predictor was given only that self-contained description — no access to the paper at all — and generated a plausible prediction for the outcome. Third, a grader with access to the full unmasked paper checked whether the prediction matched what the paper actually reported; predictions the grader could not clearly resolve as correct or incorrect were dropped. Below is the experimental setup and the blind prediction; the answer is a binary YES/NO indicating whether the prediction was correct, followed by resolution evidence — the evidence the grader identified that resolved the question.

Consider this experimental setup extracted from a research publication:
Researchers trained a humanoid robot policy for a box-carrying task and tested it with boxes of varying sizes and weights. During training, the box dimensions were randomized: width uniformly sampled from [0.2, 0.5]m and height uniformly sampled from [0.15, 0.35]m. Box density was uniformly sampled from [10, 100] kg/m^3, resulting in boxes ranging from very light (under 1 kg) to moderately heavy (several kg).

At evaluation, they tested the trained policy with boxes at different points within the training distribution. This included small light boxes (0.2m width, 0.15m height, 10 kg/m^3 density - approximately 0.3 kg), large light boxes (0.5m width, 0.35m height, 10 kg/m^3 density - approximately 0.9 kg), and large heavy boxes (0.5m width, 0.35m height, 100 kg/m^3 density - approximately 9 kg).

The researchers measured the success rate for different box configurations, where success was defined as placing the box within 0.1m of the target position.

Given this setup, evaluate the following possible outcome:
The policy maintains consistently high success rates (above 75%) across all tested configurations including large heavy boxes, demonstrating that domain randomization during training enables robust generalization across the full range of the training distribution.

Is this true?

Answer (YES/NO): NO